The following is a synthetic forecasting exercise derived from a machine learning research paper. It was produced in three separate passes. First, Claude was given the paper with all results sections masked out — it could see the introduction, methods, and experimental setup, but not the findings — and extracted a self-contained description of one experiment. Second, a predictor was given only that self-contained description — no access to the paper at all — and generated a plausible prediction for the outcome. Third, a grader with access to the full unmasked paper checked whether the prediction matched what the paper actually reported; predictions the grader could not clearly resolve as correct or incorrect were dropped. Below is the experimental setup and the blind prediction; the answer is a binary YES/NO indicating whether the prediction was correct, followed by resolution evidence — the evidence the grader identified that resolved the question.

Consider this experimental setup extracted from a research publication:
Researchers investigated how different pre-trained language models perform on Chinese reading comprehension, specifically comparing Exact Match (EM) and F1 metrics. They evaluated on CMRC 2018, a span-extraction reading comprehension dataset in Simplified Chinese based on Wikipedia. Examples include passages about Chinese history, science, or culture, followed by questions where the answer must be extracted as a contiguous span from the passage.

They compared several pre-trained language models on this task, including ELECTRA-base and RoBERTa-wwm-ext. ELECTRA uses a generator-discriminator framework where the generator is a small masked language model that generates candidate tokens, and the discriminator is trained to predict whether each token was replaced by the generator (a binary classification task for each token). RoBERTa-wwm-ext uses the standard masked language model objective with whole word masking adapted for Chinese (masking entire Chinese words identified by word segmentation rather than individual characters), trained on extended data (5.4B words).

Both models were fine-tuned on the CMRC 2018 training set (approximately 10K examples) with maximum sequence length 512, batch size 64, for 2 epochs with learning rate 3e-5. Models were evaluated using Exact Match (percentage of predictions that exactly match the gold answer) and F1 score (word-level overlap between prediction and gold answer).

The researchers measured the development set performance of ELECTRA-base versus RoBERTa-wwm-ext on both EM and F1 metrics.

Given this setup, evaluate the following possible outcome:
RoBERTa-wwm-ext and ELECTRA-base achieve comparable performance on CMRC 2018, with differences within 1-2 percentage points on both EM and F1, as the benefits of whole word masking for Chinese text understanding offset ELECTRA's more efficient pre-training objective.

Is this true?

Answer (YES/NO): NO